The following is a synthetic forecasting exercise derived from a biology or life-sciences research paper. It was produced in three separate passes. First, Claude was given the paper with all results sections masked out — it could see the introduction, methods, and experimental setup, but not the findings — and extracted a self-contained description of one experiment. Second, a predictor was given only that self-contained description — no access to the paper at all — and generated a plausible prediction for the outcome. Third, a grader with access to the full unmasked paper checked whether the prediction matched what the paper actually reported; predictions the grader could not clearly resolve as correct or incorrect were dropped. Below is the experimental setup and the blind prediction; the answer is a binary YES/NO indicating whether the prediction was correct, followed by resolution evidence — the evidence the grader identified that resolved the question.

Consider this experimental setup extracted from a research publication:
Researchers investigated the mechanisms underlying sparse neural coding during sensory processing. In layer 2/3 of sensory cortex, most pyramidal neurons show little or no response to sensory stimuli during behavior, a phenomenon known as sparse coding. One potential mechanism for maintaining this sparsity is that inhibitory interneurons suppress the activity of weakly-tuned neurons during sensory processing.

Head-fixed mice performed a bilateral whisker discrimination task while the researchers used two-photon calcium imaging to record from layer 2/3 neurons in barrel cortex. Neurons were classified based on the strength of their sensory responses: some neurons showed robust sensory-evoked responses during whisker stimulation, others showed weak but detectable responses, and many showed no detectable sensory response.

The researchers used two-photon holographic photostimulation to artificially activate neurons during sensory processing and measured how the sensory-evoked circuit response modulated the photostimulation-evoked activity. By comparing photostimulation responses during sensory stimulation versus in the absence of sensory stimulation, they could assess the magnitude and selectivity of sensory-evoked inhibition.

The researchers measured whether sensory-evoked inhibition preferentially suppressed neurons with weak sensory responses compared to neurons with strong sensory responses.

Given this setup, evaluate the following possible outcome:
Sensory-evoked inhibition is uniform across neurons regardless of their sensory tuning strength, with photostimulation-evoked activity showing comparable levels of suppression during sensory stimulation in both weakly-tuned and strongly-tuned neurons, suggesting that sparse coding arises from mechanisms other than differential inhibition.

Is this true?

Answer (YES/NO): NO